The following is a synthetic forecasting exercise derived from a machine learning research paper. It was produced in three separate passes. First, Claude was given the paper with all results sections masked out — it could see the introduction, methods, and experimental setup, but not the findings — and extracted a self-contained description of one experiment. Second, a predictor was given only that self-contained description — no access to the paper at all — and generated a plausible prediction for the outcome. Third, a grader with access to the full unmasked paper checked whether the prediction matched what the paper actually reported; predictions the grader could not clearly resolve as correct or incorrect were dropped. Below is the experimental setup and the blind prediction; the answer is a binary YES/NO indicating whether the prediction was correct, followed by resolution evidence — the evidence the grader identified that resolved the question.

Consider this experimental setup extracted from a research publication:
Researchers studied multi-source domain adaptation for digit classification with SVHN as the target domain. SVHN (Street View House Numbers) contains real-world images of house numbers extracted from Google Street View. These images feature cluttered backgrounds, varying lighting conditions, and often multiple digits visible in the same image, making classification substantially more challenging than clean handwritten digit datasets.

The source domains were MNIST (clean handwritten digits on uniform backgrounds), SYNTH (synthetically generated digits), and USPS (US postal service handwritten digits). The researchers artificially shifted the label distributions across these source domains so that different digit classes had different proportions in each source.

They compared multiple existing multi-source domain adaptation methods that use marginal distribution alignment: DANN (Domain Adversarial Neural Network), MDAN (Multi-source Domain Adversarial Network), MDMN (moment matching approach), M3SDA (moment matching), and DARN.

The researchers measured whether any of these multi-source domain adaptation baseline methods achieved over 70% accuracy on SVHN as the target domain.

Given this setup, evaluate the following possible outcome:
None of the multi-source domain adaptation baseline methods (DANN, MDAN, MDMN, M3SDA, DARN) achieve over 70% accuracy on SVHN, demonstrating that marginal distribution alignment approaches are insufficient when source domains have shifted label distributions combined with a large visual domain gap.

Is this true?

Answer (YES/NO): YES